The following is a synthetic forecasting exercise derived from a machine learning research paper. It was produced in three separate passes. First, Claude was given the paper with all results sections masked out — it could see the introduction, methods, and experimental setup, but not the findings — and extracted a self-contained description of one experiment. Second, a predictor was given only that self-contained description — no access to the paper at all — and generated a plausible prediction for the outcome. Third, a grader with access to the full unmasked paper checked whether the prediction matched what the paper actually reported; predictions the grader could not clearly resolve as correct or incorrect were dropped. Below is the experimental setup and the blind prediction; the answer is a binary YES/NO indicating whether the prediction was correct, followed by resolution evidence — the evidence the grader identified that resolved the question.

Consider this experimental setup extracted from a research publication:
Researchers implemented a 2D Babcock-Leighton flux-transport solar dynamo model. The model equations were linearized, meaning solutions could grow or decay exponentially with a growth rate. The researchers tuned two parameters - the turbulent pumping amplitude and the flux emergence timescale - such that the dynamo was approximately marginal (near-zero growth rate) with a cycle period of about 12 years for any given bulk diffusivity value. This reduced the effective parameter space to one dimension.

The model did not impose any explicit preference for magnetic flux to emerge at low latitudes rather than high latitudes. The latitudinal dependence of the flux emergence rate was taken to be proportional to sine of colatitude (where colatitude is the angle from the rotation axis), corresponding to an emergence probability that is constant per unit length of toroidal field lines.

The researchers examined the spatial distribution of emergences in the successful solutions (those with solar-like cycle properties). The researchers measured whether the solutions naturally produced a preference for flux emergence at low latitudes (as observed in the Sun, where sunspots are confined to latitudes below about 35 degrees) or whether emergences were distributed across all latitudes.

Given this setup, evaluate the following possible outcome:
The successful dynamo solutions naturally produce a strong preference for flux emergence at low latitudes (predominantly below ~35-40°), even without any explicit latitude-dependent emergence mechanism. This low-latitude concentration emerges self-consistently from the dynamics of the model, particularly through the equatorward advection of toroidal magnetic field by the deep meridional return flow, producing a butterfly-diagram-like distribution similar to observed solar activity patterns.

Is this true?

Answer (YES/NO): YES